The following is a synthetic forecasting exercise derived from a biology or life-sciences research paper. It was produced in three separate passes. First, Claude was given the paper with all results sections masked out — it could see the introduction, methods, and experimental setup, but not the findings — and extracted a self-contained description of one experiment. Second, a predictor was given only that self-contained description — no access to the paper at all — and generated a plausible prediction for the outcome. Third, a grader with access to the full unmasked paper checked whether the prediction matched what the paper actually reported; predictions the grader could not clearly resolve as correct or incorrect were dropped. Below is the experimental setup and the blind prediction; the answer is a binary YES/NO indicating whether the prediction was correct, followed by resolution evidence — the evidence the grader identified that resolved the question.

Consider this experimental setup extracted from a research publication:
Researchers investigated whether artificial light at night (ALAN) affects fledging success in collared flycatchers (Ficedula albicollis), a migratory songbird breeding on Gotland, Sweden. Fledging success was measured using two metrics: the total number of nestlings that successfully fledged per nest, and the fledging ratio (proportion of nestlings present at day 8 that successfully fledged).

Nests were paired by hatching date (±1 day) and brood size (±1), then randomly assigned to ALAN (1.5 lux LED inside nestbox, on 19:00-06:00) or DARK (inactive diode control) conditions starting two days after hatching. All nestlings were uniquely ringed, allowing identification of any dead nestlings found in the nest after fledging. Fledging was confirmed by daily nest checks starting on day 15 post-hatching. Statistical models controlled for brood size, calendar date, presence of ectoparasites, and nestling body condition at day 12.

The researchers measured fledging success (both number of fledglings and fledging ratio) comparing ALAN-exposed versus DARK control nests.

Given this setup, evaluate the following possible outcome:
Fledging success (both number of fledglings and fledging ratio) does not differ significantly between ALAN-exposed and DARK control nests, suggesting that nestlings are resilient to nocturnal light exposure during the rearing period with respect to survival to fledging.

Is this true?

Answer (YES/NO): NO